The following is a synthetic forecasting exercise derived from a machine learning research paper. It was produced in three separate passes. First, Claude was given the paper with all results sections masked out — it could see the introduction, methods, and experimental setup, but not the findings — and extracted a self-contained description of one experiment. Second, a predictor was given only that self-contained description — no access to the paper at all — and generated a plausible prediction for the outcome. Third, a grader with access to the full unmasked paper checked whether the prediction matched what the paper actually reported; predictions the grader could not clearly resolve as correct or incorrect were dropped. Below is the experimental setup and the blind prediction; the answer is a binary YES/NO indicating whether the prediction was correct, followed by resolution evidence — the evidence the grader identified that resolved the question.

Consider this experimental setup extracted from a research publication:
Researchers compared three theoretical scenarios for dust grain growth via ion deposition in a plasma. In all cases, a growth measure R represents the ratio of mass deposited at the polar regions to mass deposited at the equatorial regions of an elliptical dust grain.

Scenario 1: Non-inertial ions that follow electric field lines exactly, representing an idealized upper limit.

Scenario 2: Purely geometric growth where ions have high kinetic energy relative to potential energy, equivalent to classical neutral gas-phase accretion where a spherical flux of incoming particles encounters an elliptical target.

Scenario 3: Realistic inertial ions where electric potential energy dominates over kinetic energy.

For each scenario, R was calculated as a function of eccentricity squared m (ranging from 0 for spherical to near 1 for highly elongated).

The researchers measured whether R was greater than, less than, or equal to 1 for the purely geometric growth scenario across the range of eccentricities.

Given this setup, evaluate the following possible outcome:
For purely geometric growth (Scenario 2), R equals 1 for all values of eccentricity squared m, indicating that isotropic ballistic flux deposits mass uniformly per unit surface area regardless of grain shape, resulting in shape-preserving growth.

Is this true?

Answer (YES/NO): NO